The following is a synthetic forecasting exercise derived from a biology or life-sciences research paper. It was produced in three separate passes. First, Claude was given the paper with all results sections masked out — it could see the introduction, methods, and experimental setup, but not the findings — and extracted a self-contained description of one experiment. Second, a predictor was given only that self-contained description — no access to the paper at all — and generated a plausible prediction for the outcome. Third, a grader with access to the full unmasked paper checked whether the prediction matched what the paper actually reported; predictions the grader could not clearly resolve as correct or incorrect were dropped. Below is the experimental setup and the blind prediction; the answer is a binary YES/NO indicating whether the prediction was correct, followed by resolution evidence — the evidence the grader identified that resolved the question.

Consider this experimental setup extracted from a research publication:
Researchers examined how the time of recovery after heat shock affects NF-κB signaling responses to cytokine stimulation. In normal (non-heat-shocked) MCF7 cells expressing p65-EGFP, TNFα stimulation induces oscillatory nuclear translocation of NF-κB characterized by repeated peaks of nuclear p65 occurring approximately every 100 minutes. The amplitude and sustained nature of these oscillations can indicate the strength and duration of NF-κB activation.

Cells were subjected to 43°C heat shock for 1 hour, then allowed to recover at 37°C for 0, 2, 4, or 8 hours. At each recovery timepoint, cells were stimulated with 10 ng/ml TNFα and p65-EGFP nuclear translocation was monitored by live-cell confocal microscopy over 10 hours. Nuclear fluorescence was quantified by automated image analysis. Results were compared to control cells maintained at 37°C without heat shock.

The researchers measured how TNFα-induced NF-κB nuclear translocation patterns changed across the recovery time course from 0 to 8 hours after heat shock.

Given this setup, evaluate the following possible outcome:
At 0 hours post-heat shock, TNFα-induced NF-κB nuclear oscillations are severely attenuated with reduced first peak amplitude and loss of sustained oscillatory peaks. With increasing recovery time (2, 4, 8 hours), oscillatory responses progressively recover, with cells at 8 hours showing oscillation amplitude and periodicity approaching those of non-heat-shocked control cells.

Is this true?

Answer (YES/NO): NO